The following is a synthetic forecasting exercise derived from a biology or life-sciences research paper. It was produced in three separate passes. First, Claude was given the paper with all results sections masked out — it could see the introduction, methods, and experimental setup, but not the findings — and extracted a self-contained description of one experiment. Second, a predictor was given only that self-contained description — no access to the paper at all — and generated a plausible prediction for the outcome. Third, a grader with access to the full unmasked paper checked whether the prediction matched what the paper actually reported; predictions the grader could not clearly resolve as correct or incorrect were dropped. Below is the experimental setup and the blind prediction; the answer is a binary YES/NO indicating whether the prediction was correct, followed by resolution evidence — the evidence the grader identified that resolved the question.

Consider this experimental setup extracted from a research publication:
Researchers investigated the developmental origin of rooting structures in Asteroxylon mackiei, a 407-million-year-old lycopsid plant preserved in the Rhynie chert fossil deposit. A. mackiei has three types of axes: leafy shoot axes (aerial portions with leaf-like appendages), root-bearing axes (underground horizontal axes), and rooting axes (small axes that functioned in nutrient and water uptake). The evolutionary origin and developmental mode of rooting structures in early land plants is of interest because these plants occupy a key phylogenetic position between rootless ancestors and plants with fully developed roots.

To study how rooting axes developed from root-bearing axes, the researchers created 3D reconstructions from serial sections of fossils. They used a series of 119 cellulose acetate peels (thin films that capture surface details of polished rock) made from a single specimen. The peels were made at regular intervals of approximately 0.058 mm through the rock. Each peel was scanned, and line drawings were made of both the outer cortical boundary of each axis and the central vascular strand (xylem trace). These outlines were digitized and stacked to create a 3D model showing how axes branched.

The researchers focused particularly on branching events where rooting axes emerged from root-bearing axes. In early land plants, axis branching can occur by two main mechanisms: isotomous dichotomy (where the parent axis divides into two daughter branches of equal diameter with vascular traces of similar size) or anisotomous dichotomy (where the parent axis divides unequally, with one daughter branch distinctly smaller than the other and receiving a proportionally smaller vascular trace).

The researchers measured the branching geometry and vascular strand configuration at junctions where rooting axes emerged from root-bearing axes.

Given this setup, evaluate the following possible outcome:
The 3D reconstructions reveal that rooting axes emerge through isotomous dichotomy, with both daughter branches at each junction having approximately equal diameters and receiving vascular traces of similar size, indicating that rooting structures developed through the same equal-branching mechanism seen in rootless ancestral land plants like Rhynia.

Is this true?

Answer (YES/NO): NO